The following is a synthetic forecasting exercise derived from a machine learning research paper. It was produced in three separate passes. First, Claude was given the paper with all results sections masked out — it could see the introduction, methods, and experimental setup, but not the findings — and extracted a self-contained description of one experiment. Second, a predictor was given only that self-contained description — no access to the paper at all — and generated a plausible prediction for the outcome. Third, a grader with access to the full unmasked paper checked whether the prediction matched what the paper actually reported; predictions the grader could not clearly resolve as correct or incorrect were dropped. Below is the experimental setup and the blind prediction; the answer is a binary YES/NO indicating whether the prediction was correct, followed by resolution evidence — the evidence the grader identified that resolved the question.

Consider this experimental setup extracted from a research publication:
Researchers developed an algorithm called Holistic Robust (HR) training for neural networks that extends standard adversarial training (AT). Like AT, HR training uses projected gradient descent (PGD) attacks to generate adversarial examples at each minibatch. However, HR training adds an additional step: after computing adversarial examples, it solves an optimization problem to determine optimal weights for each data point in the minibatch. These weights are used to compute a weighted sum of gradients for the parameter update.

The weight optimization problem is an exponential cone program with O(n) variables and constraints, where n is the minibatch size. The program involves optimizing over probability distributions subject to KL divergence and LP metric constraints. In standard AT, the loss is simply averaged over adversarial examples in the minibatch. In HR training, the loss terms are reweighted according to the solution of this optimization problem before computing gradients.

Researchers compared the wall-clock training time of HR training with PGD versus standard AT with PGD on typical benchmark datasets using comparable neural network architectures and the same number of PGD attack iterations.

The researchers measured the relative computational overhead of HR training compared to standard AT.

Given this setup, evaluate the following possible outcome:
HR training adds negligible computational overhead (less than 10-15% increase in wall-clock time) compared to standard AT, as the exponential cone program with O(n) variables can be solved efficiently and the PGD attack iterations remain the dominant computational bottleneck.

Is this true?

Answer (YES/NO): YES